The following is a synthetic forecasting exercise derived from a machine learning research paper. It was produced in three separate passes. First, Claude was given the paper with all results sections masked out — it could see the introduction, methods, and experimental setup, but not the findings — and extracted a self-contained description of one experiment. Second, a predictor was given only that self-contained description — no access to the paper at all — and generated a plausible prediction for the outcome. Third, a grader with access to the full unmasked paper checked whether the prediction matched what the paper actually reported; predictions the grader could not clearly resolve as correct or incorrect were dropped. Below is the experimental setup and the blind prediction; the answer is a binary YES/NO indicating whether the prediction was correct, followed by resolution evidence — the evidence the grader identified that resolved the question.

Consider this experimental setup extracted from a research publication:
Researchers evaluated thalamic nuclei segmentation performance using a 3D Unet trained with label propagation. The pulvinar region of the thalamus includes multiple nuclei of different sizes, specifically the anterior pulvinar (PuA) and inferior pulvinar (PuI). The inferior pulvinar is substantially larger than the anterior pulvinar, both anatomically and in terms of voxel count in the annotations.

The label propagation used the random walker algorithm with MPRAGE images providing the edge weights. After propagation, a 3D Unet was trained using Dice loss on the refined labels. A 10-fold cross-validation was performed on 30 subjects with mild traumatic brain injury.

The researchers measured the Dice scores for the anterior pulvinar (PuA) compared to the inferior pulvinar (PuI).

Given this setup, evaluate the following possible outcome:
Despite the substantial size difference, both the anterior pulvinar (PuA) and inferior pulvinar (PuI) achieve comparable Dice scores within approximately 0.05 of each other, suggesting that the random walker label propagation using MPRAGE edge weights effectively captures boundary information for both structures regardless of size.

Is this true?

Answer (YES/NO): NO